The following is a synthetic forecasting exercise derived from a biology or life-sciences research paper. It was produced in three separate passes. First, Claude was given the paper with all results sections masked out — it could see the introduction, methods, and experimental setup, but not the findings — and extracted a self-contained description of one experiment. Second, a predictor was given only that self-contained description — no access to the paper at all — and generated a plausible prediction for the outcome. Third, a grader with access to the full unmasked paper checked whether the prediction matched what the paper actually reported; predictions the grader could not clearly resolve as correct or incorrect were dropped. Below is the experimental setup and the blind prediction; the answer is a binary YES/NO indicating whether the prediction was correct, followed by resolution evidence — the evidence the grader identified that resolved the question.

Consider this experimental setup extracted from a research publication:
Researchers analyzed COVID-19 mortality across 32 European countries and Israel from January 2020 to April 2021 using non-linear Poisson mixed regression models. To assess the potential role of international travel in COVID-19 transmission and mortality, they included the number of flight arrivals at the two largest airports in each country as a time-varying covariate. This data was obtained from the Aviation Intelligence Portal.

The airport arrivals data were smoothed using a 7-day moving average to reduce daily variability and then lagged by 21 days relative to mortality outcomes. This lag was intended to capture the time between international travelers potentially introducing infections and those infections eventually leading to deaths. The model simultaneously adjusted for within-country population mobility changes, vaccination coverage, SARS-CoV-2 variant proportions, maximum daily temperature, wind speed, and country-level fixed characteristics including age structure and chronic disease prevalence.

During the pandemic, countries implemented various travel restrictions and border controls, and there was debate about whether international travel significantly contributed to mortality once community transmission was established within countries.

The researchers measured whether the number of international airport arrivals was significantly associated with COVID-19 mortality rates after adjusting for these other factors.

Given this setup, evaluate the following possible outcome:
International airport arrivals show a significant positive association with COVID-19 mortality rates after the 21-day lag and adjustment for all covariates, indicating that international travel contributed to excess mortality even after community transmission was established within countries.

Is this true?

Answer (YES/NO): YES